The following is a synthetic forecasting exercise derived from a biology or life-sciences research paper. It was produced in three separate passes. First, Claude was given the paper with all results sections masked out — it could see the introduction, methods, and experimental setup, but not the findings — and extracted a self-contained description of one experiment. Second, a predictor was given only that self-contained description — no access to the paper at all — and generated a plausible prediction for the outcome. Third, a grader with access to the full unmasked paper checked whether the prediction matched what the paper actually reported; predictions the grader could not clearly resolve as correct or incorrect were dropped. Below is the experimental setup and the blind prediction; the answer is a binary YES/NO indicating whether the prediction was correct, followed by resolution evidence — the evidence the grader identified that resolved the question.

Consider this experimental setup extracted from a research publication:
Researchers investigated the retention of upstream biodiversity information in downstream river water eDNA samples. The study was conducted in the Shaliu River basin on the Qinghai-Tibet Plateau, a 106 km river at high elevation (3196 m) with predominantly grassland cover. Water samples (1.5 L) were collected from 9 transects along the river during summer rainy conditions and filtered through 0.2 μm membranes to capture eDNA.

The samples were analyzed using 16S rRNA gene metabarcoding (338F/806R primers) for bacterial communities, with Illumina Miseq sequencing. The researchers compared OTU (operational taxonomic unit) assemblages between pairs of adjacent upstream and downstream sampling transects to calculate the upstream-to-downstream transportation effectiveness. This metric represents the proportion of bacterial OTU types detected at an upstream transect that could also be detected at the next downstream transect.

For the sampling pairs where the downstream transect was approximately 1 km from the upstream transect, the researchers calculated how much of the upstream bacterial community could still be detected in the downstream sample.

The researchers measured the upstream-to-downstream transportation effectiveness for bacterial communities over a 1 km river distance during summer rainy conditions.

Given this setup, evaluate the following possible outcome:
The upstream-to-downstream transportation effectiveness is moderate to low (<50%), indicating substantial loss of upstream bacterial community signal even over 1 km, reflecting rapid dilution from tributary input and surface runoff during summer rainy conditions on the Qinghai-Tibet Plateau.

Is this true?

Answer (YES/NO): NO